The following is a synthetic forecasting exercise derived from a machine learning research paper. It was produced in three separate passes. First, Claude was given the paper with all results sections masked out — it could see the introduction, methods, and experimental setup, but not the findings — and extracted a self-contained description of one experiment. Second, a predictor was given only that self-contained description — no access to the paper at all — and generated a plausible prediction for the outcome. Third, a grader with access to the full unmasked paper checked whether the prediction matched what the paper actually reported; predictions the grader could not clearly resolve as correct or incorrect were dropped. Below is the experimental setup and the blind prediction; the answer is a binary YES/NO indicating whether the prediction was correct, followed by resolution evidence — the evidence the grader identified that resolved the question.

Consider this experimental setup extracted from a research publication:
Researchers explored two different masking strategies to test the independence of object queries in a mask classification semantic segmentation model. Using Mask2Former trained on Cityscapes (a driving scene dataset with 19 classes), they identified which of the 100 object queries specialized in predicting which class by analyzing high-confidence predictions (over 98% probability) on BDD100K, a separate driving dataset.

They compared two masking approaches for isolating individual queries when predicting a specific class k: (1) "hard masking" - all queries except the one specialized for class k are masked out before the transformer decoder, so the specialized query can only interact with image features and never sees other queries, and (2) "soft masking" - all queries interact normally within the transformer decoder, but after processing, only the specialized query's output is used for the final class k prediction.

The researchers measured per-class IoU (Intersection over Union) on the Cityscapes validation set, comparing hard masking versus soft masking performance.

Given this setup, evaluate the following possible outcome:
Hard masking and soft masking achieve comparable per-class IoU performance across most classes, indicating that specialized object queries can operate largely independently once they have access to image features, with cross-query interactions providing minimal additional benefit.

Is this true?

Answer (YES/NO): YES